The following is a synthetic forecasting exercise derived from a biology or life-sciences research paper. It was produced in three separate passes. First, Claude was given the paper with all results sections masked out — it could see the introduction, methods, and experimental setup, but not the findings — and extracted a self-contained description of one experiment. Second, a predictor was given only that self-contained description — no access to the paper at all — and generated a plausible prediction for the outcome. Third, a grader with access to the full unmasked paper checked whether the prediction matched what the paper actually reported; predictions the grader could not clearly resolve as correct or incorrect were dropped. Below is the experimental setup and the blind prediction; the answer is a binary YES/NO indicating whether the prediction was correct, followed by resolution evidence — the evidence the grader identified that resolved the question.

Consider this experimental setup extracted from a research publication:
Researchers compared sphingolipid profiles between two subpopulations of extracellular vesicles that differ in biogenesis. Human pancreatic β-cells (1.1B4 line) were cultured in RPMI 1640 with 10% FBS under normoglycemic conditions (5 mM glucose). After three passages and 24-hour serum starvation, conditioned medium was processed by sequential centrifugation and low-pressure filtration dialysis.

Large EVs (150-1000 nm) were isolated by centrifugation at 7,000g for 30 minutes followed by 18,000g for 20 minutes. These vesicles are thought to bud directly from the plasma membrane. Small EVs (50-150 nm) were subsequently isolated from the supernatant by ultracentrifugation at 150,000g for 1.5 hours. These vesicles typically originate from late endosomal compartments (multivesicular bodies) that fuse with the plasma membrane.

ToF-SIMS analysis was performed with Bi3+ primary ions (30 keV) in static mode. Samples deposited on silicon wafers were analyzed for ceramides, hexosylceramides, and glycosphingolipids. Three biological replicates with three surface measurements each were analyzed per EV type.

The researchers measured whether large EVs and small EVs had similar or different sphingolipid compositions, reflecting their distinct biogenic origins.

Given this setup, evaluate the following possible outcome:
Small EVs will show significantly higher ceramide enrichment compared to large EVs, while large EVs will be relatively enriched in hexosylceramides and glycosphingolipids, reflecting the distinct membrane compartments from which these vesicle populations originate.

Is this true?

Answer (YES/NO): NO